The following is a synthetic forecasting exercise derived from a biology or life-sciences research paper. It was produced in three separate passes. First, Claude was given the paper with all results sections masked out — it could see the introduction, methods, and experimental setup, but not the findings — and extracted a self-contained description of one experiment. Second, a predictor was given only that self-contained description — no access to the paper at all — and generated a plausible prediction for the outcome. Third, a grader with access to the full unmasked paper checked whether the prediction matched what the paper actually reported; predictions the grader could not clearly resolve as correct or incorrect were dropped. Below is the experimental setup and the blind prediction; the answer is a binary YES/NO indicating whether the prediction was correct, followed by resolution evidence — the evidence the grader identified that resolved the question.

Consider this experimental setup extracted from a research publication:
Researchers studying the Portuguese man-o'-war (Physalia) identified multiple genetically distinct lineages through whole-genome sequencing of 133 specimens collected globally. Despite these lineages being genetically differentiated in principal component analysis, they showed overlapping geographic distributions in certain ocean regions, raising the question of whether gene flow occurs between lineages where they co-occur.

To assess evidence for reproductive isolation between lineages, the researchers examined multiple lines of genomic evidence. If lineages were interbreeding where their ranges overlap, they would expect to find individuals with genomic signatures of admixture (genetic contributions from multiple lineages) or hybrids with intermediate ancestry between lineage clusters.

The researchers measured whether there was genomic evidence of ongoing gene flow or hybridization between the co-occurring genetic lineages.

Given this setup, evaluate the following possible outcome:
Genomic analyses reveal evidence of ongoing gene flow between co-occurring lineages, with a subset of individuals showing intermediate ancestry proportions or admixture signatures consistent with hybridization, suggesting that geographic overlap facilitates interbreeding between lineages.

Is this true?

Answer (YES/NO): NO